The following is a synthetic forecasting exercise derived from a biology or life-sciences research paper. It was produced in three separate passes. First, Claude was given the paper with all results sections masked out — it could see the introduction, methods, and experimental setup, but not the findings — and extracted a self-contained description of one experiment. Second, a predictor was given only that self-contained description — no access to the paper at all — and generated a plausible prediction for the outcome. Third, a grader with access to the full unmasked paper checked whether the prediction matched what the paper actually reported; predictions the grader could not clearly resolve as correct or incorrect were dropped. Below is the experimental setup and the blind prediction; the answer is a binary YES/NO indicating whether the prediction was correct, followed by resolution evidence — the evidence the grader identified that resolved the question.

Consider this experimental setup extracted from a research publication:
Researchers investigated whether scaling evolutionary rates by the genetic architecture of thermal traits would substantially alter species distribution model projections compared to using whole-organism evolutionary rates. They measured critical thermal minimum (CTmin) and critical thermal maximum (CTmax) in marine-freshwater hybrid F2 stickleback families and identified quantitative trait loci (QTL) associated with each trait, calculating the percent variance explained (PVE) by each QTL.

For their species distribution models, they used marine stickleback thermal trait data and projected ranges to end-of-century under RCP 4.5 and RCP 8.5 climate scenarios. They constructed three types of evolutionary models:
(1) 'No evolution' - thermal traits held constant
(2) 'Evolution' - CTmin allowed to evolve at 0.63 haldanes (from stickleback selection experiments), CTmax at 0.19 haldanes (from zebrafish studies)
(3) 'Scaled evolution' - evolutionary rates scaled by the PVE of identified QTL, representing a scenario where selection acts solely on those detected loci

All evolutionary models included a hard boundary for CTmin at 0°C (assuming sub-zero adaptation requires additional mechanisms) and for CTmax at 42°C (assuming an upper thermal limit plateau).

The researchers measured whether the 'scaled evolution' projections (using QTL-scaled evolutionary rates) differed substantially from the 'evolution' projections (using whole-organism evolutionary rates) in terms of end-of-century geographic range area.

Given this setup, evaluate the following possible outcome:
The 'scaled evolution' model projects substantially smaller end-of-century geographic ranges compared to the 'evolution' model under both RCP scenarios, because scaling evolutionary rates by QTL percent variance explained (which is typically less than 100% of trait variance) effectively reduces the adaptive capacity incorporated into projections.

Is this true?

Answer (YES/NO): NO